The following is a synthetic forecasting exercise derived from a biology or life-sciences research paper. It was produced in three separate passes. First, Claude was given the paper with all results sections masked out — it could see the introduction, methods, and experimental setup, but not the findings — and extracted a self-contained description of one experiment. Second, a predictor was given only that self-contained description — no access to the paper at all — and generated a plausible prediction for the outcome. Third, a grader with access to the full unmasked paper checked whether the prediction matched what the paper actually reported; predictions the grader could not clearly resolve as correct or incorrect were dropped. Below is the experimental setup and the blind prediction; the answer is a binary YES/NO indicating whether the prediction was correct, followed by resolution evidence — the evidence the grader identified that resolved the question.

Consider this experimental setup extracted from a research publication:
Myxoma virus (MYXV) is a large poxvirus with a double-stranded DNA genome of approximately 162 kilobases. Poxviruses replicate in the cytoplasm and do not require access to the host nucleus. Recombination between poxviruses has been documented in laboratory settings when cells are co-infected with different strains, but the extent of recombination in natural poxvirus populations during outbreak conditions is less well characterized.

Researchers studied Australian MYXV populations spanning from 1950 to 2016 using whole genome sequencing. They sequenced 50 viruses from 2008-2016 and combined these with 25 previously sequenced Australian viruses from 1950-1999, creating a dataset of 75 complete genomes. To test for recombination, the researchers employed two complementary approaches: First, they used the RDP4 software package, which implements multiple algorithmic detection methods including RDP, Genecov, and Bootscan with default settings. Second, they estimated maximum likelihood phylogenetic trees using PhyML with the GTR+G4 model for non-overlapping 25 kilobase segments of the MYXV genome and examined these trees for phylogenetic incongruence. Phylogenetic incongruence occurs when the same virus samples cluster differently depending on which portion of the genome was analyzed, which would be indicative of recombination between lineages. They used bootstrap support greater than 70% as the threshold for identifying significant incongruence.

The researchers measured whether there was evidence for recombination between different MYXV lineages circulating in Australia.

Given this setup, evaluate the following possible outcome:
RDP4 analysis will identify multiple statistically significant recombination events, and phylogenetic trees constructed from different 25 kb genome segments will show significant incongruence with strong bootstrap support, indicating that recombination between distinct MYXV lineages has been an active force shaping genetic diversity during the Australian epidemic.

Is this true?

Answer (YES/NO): NO